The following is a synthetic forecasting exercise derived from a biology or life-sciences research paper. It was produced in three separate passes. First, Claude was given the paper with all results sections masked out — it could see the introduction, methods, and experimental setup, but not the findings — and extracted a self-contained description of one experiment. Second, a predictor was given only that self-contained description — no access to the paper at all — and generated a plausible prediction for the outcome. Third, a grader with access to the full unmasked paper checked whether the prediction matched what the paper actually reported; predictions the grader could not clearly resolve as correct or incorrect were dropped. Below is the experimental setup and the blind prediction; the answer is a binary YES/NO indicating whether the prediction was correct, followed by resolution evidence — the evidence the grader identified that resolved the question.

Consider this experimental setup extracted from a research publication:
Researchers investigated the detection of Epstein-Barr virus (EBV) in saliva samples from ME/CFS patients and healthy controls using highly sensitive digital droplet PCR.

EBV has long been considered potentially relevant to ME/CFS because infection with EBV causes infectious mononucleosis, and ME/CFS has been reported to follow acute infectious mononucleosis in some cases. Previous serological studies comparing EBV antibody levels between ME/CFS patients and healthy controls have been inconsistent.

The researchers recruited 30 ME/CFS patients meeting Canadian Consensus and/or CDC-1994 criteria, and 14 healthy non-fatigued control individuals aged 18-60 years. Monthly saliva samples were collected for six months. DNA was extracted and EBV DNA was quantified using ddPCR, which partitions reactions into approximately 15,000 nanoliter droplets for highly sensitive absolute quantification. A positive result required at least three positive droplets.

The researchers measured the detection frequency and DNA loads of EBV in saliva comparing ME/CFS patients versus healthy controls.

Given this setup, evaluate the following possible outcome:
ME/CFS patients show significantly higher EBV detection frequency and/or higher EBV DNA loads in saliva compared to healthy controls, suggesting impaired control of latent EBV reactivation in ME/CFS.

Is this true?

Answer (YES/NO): NO